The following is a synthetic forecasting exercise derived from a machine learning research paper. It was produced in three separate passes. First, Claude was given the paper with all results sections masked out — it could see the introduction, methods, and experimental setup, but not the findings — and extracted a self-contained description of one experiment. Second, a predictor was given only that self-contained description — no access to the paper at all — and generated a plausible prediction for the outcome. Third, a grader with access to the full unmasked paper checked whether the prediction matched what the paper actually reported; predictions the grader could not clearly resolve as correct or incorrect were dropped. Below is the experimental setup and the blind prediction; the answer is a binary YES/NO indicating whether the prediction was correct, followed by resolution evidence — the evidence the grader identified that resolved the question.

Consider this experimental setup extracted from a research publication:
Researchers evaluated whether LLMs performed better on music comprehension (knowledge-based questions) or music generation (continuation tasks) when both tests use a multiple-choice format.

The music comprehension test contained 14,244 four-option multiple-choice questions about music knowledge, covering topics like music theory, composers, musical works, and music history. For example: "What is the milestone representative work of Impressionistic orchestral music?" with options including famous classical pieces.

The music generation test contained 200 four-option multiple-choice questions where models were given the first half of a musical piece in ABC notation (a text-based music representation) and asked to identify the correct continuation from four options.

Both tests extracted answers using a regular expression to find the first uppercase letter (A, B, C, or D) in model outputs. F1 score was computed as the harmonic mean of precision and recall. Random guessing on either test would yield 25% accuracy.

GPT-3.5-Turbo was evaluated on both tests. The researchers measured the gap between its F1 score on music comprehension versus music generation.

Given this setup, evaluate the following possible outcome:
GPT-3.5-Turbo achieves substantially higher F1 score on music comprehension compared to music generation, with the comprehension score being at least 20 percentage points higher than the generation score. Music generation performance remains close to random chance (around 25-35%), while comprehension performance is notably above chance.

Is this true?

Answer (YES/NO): YES